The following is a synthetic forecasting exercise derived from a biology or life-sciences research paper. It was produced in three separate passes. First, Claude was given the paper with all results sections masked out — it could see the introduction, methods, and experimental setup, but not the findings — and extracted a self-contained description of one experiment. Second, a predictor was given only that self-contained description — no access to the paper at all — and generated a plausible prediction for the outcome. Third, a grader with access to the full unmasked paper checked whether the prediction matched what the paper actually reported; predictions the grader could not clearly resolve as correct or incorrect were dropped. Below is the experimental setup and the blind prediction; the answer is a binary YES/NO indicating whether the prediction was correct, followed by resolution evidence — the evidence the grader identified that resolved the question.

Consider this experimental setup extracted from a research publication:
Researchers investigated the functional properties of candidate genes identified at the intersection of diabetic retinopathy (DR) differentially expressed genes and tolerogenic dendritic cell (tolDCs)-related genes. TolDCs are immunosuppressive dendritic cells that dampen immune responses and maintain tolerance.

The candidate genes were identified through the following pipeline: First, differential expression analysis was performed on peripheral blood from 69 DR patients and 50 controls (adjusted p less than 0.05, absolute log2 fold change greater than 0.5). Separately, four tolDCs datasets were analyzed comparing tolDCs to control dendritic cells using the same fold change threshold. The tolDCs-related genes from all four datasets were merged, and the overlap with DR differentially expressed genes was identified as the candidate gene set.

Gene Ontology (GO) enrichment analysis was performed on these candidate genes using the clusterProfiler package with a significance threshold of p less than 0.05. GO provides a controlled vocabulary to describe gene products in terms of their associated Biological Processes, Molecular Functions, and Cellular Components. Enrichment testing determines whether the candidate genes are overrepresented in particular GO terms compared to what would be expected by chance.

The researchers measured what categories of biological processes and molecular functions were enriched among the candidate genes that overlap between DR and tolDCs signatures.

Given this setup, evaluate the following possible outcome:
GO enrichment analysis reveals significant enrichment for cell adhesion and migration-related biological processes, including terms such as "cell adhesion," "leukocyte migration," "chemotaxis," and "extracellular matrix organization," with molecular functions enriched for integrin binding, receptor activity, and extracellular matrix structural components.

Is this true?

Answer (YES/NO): NO